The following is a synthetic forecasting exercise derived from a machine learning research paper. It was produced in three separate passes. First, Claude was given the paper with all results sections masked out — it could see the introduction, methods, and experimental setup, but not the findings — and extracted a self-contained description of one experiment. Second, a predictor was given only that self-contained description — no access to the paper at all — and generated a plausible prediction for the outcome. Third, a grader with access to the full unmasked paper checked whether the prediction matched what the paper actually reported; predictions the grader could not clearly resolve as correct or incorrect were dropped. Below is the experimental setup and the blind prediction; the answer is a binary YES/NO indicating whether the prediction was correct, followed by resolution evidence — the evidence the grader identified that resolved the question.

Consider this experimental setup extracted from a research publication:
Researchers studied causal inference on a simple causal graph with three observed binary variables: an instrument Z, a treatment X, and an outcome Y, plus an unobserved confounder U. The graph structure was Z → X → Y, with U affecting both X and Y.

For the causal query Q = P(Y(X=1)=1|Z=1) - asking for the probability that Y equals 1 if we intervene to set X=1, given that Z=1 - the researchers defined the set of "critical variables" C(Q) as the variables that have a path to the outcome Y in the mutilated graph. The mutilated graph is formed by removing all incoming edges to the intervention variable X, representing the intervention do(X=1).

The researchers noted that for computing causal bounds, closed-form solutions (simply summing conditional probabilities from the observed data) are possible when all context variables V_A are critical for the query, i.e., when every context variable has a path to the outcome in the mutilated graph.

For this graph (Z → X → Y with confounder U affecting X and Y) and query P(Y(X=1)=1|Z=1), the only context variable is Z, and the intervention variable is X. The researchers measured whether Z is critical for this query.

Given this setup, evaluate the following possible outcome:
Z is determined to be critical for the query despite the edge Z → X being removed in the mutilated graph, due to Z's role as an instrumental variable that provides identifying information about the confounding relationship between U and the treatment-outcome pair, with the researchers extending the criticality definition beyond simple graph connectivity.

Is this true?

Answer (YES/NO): NO